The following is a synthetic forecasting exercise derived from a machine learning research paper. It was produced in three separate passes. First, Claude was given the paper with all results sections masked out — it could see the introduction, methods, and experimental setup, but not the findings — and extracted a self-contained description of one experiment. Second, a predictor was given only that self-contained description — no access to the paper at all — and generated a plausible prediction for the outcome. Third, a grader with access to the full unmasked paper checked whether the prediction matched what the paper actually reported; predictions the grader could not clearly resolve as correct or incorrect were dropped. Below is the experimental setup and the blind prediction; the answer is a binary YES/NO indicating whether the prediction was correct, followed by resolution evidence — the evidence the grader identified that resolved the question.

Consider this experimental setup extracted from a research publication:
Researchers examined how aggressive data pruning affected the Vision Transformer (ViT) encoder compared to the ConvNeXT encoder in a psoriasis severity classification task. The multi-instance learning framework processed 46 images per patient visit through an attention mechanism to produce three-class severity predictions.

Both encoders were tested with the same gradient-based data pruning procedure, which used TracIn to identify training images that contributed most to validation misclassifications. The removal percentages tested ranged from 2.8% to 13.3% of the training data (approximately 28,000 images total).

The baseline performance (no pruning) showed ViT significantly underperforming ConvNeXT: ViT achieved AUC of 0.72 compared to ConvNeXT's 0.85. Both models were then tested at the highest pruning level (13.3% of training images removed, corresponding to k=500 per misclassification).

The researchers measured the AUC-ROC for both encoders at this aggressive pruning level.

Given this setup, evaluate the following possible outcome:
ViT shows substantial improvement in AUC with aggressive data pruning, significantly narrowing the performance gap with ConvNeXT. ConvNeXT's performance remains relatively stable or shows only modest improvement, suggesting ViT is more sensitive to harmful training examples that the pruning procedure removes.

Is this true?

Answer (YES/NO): NO